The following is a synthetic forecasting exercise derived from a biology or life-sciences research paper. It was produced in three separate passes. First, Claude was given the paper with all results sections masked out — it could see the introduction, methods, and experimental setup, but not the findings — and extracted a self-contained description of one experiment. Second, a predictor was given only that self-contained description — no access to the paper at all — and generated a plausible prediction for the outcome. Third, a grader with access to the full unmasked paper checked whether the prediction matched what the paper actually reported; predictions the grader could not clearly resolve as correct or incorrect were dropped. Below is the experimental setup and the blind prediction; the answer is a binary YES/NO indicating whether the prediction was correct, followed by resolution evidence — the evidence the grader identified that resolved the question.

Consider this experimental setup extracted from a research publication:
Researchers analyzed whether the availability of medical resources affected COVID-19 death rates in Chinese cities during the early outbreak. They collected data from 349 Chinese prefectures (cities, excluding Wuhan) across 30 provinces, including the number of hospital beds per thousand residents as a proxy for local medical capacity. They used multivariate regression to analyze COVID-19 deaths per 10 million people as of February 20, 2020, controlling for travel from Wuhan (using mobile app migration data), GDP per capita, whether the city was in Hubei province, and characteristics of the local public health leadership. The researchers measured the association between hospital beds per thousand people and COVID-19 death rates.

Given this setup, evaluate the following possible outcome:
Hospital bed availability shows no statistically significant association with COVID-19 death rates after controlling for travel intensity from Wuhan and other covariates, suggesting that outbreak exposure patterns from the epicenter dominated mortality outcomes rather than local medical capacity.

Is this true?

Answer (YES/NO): NO